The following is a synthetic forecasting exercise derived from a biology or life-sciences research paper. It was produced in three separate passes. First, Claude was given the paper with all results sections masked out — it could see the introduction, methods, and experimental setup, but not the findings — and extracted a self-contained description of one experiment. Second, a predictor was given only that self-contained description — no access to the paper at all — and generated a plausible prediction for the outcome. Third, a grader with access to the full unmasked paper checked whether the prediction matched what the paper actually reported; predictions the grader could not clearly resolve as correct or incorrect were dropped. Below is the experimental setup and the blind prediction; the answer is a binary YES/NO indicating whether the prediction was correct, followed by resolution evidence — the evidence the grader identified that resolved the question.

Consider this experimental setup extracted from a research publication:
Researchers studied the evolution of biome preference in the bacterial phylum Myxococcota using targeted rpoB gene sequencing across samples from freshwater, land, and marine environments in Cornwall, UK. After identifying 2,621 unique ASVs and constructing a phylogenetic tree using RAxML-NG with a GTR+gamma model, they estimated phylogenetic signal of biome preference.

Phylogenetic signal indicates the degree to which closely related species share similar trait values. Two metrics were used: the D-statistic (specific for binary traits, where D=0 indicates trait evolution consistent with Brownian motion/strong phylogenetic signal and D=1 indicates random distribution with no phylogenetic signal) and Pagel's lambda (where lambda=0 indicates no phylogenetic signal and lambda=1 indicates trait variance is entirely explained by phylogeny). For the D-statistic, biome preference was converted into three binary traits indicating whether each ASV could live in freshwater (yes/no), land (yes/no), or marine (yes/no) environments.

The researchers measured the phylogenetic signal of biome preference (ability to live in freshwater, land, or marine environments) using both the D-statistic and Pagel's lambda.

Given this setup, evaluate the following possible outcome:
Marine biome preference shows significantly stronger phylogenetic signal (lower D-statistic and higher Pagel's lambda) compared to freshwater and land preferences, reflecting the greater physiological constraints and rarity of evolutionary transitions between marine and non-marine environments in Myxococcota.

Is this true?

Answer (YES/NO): NO